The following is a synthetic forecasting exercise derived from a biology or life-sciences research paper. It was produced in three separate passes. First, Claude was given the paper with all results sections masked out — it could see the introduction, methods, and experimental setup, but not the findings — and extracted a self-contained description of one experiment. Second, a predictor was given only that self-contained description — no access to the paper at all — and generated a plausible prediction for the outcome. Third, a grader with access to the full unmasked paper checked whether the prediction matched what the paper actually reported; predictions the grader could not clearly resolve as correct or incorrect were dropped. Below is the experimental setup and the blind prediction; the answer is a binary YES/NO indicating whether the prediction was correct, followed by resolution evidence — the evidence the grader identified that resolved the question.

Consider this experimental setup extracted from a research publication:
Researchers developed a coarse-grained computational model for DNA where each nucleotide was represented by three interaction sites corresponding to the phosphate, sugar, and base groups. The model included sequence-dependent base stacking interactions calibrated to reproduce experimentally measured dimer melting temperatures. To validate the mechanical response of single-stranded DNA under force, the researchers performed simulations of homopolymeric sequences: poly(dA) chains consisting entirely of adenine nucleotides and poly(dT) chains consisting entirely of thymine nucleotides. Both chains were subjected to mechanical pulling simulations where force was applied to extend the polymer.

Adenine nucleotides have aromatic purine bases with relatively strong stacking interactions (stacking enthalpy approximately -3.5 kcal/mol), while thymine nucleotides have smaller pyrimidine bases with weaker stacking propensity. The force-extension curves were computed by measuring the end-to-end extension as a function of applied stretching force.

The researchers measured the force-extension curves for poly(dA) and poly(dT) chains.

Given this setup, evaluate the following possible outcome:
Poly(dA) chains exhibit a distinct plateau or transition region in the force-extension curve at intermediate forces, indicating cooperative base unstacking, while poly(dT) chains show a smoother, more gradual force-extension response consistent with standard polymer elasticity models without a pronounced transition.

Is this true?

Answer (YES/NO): YES